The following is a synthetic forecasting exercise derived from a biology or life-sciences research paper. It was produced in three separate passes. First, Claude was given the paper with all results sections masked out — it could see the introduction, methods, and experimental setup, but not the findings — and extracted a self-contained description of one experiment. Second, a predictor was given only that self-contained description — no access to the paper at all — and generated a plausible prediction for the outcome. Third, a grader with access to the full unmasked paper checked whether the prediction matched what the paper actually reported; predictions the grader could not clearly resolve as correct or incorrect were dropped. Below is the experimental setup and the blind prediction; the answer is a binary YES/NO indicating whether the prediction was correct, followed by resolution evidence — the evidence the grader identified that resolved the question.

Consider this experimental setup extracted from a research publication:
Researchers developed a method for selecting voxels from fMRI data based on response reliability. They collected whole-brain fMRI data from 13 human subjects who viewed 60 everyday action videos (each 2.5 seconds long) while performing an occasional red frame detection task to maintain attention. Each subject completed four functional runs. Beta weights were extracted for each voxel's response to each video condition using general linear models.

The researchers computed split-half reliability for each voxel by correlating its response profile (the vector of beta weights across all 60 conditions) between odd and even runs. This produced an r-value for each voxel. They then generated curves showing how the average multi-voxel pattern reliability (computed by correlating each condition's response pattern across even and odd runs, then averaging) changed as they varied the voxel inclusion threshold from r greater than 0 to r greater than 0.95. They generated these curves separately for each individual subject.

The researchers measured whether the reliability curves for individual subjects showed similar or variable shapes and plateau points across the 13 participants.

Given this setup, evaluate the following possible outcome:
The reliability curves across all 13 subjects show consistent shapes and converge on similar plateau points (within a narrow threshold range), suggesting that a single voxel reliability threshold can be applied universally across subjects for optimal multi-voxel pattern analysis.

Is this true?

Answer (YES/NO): YES